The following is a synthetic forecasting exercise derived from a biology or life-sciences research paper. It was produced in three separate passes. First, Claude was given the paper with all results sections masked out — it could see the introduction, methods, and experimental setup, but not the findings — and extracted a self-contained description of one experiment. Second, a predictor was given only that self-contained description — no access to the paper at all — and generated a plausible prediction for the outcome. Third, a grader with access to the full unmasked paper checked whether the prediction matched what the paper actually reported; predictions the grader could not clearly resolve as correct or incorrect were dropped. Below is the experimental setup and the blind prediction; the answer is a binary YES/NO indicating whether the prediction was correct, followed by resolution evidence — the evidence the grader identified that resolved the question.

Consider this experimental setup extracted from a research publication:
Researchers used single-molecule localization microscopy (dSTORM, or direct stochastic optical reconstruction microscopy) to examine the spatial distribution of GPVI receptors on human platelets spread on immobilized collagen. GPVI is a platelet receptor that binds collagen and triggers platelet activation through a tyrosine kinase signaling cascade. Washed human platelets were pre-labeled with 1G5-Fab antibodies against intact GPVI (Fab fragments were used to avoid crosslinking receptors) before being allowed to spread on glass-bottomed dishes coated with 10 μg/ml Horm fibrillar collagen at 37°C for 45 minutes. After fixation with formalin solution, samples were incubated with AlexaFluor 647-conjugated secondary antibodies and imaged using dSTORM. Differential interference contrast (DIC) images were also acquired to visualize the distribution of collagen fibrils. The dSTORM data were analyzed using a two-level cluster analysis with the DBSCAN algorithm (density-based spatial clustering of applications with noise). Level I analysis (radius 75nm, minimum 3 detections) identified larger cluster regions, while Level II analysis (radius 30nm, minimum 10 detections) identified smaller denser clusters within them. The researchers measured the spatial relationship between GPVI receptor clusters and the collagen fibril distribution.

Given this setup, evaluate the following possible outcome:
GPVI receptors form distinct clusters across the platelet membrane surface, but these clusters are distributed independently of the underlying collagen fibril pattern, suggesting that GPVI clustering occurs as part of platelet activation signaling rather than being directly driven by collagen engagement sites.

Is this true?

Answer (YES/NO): NO